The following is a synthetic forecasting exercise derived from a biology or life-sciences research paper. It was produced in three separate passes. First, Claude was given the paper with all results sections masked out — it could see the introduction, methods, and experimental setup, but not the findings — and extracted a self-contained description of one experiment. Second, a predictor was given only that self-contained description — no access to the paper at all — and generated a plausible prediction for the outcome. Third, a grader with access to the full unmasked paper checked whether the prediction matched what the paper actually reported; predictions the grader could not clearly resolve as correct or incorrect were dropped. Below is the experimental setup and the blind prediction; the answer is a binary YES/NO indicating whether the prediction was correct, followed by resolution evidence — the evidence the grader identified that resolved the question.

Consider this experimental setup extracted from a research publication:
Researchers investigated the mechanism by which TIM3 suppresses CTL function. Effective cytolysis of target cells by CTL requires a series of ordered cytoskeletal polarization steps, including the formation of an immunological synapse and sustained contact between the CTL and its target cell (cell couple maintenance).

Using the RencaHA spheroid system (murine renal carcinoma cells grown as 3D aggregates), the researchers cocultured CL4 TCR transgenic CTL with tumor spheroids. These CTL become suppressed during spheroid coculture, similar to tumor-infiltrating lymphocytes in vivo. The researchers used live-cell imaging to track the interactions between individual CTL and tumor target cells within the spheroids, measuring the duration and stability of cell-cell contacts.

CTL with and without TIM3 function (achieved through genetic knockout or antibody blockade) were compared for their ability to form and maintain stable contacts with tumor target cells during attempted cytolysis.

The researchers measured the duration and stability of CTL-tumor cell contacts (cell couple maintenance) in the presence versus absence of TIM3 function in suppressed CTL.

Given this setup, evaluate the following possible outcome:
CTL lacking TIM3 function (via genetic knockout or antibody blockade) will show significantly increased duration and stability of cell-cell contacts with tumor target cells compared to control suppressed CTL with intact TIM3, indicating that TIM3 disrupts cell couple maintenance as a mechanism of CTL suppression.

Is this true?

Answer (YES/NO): YES